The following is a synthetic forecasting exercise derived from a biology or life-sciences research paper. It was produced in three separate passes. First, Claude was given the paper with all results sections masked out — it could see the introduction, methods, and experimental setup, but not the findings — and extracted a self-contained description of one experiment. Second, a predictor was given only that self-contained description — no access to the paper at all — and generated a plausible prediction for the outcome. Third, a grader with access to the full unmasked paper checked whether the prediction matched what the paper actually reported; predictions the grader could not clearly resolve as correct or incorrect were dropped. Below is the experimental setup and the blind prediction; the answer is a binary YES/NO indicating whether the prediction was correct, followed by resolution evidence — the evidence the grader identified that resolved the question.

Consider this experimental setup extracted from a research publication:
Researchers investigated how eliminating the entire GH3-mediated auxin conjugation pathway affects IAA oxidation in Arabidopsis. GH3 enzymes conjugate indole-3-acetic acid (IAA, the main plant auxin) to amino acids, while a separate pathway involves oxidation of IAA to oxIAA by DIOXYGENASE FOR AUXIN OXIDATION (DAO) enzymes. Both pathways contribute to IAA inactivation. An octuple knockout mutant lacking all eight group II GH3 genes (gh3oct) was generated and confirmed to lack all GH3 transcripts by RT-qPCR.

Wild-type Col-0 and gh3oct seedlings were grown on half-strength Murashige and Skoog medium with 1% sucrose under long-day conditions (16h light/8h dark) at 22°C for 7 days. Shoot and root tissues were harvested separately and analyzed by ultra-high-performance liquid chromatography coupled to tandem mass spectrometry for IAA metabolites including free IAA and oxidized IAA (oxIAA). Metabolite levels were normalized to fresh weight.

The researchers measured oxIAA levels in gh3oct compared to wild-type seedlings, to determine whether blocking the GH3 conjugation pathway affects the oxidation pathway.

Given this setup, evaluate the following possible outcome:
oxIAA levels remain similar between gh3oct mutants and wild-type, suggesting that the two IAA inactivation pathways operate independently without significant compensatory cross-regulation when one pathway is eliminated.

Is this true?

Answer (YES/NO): NO